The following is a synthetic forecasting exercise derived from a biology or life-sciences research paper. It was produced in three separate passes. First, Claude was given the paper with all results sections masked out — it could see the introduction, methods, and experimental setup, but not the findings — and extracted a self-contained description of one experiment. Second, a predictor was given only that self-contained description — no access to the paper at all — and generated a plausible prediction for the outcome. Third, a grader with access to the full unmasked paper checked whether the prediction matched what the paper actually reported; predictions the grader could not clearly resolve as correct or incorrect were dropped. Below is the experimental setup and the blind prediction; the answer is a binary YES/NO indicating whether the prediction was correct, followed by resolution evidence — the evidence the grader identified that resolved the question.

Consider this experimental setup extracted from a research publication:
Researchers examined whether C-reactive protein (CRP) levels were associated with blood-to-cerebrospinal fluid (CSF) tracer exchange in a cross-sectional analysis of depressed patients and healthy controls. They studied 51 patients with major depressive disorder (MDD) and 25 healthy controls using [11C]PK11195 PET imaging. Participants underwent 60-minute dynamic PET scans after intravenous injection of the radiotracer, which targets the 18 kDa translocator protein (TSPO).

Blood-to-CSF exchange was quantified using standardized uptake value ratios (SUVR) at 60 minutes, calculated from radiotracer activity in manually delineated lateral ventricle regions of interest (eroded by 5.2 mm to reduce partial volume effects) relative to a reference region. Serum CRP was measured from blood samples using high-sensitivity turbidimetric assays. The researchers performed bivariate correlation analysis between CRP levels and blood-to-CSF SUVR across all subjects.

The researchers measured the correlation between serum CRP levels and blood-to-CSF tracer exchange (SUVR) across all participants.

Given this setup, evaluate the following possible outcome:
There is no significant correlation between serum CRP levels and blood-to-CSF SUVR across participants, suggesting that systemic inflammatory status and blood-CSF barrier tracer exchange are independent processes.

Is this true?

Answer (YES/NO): NO